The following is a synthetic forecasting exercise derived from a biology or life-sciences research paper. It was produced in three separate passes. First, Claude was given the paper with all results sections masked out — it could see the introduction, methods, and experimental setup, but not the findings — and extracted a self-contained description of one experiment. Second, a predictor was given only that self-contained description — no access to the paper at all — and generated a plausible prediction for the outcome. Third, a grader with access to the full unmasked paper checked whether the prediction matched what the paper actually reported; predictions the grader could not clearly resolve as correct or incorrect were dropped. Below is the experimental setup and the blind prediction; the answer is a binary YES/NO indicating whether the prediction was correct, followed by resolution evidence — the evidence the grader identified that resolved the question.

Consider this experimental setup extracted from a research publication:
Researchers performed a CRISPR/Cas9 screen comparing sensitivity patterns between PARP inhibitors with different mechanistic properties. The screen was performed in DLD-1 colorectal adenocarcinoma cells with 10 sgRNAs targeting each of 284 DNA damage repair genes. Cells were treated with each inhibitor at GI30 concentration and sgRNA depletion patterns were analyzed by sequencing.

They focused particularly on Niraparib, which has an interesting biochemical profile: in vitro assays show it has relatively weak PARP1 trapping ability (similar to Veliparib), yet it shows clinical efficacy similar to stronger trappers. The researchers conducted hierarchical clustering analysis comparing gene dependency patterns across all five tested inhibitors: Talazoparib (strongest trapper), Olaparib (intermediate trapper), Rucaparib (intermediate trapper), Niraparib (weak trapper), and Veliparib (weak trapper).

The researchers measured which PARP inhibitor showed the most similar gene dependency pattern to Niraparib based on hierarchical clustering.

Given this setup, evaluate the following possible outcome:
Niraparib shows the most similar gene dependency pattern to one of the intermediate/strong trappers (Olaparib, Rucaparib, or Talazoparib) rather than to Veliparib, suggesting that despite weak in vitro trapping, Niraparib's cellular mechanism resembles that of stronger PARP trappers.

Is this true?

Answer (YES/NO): YES